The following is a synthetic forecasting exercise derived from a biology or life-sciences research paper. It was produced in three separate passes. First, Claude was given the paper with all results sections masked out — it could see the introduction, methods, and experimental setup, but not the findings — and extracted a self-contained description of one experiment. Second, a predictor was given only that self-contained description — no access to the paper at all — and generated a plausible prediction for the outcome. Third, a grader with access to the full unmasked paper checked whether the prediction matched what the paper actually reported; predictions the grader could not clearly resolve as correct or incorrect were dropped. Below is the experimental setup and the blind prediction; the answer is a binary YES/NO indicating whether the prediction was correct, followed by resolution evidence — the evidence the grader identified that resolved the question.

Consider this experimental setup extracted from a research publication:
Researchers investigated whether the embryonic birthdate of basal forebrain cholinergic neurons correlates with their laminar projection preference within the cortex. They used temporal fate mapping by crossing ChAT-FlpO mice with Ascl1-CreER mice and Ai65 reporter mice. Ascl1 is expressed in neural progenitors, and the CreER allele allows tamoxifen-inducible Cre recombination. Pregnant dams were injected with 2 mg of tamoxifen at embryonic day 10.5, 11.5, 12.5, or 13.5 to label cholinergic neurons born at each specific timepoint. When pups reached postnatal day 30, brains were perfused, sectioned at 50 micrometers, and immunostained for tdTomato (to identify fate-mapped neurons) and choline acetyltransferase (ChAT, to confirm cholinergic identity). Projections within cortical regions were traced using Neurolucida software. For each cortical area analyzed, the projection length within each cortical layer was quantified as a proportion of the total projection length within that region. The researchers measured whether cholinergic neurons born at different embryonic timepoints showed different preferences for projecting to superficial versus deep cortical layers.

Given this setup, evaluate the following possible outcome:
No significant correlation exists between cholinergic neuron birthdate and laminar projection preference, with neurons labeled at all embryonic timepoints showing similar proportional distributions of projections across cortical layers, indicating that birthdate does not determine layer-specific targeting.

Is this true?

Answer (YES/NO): NO